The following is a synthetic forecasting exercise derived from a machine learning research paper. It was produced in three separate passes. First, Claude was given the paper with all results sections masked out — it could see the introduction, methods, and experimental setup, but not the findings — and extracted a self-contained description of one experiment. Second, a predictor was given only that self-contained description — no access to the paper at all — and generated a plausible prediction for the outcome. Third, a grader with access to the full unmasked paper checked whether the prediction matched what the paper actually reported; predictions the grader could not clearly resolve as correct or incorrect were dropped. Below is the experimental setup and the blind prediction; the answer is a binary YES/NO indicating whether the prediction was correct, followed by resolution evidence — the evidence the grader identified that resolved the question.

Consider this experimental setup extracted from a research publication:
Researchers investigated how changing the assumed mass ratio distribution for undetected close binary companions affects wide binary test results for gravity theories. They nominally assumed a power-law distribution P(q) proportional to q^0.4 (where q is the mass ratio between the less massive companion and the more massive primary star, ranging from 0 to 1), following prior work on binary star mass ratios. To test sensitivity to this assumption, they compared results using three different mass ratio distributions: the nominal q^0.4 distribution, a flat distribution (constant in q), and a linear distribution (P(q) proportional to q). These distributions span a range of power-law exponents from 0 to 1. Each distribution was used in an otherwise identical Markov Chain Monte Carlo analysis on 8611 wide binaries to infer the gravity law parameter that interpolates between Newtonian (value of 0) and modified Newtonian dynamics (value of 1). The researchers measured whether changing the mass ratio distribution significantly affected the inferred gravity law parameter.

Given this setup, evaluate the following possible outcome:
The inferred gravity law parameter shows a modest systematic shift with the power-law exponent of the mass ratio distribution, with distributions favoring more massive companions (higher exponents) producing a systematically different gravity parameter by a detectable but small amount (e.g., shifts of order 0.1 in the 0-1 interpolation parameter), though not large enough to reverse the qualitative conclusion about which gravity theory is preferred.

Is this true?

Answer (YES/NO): NO